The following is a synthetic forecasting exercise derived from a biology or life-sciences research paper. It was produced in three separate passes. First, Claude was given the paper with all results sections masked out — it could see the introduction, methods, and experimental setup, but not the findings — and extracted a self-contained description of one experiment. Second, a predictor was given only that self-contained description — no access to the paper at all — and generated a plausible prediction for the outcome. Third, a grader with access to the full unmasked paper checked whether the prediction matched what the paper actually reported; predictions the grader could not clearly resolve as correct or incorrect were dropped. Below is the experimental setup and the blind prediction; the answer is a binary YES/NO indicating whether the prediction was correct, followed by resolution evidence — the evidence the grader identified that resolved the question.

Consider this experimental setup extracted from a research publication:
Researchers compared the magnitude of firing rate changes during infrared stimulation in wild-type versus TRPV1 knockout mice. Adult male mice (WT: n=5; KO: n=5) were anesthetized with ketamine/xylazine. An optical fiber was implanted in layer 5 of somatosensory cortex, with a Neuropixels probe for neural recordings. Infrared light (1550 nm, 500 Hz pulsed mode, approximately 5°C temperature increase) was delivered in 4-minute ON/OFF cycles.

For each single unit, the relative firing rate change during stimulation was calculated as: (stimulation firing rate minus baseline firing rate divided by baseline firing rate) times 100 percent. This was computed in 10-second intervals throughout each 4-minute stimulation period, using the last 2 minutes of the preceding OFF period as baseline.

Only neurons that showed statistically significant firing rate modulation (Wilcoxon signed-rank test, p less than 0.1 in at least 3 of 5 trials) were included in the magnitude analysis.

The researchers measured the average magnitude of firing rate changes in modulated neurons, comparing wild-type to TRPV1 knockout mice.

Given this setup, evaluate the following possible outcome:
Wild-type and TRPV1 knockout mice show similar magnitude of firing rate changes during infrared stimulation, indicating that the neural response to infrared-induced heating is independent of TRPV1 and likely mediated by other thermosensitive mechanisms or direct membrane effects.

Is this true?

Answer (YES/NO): NO